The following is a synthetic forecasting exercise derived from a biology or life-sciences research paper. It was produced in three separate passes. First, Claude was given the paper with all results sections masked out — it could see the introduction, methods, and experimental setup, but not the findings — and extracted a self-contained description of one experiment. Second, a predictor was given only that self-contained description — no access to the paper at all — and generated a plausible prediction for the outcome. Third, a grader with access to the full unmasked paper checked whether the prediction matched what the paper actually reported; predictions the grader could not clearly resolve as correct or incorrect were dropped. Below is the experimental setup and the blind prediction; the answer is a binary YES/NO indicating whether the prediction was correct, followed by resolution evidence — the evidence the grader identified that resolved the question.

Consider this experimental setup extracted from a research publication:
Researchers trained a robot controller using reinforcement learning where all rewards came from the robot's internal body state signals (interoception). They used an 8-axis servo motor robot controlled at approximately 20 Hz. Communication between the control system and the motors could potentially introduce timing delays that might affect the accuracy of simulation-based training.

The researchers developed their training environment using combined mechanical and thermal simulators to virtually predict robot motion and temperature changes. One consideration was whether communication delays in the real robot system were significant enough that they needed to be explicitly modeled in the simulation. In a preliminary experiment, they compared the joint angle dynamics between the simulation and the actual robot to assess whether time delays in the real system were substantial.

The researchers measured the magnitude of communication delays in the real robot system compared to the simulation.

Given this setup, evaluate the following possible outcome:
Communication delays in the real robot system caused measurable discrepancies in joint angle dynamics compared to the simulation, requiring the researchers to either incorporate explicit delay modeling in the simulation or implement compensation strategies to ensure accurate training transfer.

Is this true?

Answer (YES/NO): NO